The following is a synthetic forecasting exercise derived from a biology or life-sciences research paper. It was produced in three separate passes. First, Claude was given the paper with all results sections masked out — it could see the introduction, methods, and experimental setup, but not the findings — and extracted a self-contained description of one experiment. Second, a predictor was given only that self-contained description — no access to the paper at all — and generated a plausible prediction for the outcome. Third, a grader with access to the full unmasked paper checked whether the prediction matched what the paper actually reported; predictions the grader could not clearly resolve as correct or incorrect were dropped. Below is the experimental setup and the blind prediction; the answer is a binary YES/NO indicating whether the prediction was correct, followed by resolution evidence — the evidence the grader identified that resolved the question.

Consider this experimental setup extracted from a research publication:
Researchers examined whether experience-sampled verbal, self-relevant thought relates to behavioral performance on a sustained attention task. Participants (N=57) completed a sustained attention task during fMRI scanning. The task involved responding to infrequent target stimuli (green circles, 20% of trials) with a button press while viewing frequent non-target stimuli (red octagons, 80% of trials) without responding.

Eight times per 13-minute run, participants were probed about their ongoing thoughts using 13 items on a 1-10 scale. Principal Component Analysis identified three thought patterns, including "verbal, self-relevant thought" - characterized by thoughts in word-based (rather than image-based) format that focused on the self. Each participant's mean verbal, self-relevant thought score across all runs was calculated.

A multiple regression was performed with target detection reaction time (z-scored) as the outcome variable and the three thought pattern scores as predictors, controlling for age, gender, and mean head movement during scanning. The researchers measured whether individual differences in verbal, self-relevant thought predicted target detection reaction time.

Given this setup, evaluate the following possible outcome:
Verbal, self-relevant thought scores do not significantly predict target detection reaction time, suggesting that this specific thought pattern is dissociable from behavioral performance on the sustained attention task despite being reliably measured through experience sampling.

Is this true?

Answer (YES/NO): YES